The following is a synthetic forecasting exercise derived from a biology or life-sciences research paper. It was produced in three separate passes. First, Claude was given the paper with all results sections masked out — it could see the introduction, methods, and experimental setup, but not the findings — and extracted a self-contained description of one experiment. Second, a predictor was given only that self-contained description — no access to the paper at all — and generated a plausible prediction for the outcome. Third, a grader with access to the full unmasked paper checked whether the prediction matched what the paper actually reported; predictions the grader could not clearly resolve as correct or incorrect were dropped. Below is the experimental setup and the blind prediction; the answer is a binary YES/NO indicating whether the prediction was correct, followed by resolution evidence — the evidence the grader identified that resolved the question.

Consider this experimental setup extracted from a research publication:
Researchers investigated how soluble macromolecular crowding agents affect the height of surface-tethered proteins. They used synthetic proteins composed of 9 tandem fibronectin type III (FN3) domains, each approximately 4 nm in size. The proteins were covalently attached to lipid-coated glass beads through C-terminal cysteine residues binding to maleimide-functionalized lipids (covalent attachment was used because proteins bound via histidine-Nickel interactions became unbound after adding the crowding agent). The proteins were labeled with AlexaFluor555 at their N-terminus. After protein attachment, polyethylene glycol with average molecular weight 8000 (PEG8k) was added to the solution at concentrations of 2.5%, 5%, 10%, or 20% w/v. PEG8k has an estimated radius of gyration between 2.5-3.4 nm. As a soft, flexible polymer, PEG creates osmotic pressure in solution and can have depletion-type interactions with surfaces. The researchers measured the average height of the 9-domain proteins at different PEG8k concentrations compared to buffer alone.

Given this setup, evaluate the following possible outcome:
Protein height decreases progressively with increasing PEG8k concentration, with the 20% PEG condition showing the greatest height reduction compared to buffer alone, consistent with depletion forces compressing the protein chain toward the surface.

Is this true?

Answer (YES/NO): YES